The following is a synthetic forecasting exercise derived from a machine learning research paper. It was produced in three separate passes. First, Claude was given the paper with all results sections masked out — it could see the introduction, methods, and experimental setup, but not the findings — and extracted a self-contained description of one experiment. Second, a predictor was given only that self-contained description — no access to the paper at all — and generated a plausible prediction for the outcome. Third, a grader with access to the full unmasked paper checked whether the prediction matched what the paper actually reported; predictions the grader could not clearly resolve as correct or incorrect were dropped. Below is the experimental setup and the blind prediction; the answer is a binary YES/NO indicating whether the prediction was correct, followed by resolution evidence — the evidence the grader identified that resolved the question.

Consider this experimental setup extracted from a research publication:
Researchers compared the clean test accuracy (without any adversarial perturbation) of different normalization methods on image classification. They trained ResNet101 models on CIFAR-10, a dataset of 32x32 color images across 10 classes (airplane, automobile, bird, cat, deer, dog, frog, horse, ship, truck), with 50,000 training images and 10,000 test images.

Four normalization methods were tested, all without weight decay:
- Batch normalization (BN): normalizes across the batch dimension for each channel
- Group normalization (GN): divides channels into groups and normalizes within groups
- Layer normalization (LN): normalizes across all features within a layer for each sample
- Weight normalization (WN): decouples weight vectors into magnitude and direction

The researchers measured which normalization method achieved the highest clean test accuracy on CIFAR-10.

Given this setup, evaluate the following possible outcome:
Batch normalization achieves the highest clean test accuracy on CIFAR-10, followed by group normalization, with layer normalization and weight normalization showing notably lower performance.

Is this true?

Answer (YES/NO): NO